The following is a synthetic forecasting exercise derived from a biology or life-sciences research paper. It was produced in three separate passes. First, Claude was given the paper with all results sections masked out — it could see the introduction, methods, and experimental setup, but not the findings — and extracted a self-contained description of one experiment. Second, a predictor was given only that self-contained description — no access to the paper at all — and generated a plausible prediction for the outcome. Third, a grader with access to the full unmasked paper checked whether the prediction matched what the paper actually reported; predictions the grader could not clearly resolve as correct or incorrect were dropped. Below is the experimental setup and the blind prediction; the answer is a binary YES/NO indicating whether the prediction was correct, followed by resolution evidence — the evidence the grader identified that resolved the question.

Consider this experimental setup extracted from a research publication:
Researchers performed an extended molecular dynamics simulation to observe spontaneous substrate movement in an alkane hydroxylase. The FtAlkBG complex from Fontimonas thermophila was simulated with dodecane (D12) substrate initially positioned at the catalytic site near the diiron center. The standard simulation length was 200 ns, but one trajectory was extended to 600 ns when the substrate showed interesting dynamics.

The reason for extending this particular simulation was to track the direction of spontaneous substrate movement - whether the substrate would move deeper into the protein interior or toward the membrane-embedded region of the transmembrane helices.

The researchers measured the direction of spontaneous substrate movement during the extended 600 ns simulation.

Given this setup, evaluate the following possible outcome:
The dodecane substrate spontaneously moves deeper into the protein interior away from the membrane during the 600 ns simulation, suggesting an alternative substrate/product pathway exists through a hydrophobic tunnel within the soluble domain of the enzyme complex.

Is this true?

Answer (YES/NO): NO